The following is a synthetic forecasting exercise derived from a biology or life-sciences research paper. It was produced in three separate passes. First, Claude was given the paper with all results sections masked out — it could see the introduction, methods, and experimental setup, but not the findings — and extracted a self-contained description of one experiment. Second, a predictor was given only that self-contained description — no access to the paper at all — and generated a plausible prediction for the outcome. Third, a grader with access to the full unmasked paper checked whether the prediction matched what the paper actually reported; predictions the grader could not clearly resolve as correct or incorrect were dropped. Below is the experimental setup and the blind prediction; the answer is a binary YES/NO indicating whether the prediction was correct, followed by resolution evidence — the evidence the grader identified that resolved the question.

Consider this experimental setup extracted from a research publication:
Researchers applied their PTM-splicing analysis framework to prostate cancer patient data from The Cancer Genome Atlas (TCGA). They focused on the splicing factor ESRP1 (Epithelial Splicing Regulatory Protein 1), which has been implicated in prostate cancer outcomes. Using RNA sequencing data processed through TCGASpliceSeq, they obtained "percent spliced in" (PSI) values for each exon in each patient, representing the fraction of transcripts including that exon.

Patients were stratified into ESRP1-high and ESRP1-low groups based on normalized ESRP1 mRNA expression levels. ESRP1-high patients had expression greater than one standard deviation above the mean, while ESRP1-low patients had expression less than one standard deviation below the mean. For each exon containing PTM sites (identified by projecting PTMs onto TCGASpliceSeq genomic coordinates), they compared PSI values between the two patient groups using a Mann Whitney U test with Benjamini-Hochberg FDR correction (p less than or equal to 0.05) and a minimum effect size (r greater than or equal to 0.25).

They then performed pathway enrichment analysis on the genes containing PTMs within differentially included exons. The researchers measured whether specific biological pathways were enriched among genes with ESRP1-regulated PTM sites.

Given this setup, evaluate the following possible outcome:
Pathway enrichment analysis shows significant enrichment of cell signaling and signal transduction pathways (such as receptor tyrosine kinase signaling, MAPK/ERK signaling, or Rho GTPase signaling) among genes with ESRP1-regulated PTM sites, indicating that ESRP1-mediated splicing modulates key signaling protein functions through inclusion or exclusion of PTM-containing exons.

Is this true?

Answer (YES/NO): NO